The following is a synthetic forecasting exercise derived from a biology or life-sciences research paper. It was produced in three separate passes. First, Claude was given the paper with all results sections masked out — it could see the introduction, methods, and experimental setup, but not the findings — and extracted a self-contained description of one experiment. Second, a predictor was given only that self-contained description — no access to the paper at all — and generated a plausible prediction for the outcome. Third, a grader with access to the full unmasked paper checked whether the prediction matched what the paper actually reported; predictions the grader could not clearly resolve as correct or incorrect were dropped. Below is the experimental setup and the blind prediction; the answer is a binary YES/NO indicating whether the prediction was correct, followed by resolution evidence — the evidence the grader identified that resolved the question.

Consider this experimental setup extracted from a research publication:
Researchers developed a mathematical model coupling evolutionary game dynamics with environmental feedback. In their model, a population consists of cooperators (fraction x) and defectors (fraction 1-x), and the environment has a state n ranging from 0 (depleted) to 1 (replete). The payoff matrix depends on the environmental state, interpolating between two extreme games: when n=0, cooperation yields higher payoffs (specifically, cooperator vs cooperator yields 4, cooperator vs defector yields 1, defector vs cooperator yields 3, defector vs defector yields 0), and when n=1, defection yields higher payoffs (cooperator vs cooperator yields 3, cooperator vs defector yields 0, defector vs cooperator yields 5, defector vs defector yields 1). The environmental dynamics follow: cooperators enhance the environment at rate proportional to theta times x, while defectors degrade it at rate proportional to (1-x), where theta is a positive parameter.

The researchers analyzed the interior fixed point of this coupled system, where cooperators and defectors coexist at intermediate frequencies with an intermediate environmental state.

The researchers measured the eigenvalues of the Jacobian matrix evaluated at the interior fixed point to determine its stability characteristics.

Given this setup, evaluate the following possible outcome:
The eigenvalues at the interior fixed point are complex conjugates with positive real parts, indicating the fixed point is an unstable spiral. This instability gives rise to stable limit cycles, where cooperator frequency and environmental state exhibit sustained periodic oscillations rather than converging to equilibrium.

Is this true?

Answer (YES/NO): NO